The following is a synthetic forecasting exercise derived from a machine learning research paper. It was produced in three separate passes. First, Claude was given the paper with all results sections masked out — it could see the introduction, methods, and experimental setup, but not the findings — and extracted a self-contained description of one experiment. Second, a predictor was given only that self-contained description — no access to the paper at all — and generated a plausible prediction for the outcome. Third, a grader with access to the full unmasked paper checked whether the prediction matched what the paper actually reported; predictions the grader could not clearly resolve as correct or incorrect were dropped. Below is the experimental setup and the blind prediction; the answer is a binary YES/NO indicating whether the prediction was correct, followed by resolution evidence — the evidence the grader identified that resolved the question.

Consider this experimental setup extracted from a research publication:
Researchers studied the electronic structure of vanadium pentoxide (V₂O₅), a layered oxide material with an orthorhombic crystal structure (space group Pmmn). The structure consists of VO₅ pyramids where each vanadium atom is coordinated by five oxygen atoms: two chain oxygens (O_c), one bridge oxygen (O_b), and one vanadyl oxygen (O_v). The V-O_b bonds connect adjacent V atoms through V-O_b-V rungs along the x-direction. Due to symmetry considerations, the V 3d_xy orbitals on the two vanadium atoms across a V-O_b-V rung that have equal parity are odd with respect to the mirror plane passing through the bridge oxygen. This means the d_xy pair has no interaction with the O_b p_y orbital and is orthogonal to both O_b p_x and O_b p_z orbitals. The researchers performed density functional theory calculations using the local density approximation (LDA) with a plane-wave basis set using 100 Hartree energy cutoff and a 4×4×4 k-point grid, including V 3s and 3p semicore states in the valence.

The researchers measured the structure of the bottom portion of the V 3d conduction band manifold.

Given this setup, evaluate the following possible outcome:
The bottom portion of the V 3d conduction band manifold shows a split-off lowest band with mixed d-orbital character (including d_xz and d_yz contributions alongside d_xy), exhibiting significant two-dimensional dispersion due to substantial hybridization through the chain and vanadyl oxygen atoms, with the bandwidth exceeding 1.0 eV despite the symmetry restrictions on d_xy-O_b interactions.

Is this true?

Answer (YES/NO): NO